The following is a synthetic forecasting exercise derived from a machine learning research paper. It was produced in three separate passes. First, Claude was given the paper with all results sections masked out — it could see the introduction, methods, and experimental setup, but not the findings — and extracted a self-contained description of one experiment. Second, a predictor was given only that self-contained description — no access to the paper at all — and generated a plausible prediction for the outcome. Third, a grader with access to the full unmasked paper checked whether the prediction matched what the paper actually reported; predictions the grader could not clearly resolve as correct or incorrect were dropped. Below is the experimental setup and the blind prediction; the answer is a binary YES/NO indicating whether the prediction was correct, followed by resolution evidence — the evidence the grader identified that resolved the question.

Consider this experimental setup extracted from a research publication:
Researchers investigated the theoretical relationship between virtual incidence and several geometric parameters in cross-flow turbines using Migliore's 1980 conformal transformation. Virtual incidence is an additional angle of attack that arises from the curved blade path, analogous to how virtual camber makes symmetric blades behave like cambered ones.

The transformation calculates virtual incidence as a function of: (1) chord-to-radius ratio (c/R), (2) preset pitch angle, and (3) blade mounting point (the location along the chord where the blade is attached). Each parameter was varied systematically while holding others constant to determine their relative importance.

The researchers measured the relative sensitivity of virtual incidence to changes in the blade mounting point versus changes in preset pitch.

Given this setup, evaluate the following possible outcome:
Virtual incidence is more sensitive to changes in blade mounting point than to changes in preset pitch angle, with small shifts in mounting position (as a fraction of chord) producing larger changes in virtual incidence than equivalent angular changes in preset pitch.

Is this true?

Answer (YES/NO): YES